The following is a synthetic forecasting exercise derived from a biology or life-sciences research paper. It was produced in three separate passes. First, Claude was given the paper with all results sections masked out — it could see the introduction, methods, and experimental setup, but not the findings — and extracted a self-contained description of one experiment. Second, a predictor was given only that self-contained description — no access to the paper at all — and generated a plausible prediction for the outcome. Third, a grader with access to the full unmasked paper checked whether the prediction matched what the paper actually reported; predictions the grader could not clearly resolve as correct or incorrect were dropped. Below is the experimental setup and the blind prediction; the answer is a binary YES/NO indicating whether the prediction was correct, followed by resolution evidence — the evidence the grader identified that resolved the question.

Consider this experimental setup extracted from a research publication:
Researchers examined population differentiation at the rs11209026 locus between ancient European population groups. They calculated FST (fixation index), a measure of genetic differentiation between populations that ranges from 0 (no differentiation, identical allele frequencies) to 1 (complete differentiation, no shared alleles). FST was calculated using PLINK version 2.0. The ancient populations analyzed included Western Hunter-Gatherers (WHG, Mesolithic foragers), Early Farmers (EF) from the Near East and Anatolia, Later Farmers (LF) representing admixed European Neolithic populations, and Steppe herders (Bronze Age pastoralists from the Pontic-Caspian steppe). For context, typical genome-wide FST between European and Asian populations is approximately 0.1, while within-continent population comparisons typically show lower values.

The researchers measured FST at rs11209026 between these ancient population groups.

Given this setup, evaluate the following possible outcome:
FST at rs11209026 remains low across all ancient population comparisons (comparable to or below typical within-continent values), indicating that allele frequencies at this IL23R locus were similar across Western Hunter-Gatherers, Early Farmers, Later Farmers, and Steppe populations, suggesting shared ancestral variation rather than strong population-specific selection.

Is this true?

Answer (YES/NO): NO